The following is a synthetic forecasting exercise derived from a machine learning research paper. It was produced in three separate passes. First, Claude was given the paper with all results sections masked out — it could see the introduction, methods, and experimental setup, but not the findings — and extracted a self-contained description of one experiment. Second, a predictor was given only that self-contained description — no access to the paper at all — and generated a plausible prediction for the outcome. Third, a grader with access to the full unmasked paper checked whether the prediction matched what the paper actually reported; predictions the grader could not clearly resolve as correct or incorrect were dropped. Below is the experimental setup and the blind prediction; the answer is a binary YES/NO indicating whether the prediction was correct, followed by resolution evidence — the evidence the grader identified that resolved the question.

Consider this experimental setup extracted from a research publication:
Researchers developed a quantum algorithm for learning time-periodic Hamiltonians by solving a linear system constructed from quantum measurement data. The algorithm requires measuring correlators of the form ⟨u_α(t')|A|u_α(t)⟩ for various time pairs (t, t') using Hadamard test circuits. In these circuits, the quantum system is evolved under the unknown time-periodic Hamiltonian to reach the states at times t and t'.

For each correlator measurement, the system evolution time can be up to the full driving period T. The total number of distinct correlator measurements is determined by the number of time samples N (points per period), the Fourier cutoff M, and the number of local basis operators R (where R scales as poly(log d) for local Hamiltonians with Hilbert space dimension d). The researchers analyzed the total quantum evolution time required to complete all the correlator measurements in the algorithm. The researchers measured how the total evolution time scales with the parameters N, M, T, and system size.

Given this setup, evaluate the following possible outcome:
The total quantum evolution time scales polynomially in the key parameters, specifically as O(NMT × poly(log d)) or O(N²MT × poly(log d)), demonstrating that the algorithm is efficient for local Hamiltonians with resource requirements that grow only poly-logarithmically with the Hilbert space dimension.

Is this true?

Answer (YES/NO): NO